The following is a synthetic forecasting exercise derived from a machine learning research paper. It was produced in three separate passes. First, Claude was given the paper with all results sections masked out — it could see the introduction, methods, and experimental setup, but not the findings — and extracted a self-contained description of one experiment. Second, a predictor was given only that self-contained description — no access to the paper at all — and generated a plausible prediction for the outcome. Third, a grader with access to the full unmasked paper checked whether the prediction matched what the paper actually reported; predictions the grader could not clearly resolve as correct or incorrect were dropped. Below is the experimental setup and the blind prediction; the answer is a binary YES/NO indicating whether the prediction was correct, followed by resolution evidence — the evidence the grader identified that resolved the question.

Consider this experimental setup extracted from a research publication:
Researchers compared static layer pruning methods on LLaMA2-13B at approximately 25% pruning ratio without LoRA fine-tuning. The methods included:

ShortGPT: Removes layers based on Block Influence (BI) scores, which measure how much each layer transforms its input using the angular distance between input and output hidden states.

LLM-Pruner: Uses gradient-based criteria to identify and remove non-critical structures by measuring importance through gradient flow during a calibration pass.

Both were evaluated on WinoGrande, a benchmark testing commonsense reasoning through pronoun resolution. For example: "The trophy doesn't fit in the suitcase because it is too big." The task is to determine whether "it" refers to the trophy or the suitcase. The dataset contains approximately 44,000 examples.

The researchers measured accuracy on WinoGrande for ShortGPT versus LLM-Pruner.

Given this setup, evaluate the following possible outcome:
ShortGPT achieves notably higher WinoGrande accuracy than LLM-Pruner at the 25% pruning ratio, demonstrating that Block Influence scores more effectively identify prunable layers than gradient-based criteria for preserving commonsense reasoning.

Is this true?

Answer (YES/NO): YES